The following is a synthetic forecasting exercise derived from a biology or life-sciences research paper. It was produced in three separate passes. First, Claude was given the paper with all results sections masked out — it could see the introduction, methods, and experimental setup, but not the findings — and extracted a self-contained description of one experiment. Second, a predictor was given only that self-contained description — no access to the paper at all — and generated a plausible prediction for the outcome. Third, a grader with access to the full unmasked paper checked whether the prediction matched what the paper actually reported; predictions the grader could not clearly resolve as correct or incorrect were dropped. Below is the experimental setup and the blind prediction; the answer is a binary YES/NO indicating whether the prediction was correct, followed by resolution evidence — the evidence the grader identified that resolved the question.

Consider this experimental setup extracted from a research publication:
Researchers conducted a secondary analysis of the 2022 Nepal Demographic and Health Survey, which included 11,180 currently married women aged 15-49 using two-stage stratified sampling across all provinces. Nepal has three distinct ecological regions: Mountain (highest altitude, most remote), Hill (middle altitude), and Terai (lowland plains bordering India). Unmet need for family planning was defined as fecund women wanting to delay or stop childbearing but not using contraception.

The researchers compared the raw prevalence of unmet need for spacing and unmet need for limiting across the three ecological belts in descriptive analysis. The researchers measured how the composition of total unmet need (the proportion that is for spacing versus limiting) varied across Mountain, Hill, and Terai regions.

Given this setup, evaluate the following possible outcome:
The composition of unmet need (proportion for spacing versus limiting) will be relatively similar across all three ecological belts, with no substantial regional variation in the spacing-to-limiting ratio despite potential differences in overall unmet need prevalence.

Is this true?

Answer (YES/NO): NO